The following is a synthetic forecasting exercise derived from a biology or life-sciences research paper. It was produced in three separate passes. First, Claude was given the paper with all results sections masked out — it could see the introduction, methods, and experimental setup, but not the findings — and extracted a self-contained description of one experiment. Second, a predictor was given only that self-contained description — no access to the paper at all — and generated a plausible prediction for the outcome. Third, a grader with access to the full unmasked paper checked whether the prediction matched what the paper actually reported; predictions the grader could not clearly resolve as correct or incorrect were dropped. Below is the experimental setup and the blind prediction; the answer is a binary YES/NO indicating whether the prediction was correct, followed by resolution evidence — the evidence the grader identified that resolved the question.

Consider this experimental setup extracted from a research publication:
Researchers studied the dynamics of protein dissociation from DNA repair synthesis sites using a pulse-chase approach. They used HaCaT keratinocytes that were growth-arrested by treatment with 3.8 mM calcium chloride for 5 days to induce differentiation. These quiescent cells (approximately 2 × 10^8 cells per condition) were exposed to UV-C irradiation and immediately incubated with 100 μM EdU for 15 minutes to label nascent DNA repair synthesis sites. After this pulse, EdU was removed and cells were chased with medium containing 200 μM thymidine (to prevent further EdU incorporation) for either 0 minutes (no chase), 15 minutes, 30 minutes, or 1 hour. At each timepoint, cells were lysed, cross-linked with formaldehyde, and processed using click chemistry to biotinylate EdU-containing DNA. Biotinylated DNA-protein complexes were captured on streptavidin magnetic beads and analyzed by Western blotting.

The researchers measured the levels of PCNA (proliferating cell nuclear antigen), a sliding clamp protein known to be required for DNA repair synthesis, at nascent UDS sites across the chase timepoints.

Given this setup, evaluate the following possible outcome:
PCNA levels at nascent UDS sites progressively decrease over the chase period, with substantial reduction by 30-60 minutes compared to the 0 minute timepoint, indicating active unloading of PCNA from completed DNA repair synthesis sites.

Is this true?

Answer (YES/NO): YES